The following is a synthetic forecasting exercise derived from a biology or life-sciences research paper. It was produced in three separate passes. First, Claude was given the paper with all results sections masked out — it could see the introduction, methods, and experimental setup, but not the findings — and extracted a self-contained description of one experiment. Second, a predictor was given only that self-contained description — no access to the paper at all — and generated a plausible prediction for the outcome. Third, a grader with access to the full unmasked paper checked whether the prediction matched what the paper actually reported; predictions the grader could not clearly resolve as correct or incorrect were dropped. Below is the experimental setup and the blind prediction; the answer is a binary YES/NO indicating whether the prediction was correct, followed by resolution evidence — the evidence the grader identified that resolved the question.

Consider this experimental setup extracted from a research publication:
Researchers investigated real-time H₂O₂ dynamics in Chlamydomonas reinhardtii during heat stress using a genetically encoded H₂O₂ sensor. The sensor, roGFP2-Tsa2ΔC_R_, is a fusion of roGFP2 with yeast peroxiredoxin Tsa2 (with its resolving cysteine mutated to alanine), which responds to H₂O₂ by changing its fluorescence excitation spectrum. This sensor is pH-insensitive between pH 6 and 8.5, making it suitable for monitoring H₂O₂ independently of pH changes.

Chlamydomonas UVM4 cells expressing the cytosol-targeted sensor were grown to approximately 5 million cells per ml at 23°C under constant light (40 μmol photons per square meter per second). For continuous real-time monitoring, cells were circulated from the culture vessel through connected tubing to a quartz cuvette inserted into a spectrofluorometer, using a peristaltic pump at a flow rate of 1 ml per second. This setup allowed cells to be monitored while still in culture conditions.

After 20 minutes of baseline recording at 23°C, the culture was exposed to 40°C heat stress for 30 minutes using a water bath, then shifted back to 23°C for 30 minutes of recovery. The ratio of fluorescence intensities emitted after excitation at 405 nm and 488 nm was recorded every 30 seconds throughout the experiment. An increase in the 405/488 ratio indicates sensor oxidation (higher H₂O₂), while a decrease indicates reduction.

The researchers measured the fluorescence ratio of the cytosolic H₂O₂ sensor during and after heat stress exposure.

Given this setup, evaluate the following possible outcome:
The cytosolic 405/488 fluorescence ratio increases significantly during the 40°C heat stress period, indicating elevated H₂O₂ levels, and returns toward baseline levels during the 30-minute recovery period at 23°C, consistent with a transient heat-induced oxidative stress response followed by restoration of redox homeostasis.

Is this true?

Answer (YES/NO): YES